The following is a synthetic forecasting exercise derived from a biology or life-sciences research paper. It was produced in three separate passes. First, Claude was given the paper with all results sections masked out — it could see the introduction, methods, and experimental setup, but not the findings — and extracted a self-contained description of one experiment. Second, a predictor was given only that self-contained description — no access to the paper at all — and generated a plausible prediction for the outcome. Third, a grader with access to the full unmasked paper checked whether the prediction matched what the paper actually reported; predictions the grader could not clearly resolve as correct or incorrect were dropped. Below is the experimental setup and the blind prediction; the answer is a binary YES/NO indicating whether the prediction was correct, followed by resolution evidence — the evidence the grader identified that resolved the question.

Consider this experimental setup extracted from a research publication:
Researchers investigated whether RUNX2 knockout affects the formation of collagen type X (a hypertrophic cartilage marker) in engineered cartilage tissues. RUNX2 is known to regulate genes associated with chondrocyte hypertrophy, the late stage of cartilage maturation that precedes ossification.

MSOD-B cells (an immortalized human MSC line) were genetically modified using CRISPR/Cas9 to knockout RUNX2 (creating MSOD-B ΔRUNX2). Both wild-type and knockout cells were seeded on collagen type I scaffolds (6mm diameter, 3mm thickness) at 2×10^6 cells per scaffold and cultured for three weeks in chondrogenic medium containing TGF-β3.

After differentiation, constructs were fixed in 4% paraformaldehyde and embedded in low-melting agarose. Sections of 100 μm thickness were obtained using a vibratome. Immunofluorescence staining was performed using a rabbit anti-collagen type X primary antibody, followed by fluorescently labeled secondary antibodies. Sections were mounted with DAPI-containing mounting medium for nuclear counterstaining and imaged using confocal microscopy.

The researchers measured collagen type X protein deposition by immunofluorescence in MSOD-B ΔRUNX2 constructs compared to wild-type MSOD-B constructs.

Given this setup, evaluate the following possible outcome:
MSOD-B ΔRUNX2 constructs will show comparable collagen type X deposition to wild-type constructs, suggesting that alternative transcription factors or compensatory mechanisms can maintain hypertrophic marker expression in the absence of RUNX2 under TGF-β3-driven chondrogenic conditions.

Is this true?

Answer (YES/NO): NO